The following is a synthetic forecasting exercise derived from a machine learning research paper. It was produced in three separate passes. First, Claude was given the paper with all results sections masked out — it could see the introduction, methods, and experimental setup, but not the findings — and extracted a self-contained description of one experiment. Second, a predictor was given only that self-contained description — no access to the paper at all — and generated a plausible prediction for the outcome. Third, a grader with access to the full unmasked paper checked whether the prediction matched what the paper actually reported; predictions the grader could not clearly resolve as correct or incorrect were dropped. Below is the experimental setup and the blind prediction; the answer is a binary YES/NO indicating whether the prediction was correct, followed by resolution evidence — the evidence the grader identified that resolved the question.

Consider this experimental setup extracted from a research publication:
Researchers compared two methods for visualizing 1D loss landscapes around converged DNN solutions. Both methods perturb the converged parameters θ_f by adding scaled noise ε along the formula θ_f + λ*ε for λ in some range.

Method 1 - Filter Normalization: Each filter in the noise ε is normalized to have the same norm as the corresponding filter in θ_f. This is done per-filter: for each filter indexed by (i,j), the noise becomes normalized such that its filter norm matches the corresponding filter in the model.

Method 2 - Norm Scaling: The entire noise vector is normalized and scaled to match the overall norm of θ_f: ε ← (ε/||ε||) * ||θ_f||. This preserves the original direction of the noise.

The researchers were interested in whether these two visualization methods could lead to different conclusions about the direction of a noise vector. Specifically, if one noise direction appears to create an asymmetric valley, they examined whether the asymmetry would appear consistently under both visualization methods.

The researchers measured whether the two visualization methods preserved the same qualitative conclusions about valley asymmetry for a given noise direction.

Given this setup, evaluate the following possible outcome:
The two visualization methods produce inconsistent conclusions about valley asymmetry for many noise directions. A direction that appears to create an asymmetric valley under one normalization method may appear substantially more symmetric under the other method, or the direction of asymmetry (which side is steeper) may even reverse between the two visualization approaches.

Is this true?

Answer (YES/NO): NO